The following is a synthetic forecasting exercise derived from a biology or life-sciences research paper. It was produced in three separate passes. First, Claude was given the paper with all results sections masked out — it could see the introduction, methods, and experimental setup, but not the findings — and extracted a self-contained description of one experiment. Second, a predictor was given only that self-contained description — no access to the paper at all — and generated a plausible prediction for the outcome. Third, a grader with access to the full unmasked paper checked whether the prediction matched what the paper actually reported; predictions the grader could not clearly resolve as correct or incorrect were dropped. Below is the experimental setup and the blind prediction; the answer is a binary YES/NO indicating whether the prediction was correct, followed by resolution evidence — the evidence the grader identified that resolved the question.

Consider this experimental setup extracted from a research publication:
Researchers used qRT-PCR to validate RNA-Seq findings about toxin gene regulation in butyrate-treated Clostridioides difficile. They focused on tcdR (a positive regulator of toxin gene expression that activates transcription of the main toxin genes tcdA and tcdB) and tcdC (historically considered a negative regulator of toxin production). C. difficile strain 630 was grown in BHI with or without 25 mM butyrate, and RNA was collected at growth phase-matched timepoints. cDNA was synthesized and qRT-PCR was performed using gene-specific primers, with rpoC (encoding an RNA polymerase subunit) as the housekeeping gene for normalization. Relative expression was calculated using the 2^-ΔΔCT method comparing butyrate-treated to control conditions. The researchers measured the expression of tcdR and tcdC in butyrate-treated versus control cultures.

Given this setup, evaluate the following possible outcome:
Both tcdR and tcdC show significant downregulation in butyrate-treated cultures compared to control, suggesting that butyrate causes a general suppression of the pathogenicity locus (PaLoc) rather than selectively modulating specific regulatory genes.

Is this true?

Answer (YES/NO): NO